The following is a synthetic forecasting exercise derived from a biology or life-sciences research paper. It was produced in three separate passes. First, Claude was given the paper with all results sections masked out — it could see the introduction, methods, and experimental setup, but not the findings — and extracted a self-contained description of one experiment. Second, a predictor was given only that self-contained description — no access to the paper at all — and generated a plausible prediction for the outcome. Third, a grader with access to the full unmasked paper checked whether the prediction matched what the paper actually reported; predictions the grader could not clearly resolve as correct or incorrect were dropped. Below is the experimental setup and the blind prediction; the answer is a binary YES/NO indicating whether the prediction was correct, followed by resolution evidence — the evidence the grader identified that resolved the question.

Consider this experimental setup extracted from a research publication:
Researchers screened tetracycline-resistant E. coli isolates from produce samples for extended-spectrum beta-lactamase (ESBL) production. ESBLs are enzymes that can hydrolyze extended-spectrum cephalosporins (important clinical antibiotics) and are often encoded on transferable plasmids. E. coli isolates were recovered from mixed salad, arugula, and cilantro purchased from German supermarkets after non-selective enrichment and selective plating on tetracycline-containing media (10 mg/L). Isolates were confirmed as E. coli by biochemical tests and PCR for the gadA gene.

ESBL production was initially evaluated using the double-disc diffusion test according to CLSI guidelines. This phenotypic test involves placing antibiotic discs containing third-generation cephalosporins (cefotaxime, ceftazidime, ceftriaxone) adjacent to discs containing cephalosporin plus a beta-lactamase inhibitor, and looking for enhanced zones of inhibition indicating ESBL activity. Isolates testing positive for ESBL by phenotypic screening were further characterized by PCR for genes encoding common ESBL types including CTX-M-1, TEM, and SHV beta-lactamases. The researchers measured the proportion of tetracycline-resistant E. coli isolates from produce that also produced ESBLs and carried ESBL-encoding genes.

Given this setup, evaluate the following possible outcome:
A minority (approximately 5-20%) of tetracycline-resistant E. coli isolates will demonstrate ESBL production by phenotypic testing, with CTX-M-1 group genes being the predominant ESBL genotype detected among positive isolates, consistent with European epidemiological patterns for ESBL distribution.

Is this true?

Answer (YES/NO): NO